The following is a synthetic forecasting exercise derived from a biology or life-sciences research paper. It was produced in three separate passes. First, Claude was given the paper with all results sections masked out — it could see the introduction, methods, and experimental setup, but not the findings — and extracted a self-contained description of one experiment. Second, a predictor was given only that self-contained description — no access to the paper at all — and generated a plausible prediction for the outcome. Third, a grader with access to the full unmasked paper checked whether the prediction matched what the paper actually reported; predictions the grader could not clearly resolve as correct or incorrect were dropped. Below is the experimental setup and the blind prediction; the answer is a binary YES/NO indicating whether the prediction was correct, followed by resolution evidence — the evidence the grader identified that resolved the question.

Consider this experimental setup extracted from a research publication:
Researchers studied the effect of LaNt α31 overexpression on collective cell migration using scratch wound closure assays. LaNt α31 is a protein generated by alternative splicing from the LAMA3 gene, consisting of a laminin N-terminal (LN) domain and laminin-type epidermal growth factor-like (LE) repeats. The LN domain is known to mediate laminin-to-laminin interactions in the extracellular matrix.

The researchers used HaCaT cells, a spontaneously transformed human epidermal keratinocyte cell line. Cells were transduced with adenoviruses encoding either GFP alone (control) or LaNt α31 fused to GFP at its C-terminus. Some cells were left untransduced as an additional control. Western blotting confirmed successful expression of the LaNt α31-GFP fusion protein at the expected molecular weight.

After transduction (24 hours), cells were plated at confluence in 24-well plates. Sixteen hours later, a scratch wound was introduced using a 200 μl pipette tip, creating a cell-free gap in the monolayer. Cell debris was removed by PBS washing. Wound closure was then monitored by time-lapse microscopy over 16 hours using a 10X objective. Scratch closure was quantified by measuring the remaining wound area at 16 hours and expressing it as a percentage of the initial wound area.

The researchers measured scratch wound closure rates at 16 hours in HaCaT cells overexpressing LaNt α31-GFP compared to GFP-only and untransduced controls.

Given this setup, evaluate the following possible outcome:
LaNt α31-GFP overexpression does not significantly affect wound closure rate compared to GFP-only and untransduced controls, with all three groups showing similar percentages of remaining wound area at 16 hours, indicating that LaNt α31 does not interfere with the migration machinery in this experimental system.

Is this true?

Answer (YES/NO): NO